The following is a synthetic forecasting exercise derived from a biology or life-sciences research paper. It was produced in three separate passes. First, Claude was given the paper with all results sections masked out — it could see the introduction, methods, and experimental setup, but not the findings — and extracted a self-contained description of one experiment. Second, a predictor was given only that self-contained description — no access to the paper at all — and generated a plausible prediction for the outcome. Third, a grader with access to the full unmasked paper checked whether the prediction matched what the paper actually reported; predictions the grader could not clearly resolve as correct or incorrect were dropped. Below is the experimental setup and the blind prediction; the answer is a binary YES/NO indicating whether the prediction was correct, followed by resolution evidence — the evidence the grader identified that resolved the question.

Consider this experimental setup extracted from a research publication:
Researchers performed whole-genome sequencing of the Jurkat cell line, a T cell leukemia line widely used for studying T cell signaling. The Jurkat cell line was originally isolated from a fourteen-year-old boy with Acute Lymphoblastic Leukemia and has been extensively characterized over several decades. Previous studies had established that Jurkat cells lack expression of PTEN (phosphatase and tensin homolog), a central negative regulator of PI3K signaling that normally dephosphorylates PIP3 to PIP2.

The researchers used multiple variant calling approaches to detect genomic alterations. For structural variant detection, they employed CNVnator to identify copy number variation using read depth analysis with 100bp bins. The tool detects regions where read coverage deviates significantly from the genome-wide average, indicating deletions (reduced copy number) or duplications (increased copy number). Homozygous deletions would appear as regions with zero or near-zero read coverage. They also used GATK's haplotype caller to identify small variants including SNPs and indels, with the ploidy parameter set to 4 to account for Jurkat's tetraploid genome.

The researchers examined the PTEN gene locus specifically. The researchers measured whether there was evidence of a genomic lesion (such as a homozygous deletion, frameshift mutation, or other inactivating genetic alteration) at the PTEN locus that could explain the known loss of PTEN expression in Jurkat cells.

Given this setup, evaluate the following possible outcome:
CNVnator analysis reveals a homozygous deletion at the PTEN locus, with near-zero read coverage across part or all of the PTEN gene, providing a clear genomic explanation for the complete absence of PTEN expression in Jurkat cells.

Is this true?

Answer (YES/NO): NO